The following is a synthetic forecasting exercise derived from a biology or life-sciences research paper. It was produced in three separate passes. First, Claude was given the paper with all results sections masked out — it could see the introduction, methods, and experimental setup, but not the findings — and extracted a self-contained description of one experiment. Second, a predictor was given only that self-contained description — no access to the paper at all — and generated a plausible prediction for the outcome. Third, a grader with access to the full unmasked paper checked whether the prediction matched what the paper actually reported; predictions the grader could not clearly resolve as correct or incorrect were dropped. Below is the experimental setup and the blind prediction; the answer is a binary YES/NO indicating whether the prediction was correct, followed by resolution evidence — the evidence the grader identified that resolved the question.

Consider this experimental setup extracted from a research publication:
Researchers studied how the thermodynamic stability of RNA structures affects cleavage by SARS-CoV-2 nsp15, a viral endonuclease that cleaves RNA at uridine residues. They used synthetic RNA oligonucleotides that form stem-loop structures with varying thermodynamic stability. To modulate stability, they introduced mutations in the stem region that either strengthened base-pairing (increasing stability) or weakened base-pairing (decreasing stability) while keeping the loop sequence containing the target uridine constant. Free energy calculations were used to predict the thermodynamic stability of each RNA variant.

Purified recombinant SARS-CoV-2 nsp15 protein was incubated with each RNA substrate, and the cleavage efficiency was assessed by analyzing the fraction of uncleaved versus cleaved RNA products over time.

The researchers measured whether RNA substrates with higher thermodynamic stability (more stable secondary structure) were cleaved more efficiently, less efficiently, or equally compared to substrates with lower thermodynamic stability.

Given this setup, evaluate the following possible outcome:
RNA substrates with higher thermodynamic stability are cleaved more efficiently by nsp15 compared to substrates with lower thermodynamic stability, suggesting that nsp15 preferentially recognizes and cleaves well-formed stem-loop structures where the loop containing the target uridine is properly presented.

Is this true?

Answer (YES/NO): NO